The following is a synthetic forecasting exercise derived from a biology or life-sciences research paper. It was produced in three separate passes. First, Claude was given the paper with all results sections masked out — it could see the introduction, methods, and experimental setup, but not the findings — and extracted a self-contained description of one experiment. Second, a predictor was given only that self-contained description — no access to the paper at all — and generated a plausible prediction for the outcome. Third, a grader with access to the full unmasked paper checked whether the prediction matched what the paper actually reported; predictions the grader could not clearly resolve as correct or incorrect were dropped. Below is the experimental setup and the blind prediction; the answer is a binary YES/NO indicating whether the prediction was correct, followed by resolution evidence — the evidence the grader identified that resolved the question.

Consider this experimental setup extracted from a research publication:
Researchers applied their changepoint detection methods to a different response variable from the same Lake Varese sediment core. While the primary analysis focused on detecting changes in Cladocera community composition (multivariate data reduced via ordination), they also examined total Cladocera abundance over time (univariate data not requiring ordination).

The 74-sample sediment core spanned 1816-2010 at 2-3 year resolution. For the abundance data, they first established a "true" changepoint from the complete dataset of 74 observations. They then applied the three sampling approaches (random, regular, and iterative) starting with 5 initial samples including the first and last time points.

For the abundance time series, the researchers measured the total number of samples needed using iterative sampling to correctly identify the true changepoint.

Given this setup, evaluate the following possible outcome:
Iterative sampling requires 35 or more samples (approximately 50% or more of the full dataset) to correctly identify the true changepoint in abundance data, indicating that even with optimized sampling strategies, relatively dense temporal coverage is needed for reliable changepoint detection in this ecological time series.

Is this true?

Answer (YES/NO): NO